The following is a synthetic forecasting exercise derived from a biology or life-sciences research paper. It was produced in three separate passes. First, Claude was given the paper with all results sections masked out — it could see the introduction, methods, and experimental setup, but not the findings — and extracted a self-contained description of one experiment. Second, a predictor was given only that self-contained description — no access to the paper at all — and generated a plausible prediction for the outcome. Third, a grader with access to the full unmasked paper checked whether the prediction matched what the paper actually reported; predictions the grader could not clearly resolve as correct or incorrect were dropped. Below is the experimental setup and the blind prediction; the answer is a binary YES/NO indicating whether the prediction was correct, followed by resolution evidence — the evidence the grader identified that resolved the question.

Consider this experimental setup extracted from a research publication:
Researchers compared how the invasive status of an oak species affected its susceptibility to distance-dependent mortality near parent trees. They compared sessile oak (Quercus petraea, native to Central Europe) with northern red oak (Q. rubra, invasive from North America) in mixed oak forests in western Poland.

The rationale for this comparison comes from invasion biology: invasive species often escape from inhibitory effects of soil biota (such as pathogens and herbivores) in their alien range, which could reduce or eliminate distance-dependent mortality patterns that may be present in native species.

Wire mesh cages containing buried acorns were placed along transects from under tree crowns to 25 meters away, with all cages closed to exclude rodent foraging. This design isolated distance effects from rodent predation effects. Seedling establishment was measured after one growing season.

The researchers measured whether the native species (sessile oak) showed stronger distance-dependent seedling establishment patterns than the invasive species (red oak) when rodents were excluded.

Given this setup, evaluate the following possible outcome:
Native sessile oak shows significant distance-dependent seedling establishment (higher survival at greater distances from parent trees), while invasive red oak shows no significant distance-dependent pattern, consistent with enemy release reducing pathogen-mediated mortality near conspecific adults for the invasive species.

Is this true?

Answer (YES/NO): NO